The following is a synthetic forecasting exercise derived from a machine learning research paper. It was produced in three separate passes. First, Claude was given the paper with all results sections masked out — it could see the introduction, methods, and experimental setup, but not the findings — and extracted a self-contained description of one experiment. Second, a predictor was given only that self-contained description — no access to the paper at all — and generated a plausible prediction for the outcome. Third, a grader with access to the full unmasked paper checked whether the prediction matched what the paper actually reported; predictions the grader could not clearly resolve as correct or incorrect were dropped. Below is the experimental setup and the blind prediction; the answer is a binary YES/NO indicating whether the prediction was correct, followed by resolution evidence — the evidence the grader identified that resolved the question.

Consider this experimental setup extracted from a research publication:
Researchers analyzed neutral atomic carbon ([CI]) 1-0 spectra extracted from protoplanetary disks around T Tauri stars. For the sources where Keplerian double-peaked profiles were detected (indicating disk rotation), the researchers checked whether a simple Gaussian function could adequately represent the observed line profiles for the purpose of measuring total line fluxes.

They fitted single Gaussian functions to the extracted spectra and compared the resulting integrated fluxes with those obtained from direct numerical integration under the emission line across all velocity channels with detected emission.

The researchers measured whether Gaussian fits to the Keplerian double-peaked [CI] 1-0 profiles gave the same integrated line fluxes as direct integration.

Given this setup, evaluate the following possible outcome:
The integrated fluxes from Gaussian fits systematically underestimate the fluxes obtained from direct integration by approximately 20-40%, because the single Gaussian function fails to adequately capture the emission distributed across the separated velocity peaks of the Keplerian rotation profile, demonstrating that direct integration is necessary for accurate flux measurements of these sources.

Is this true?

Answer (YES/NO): NO